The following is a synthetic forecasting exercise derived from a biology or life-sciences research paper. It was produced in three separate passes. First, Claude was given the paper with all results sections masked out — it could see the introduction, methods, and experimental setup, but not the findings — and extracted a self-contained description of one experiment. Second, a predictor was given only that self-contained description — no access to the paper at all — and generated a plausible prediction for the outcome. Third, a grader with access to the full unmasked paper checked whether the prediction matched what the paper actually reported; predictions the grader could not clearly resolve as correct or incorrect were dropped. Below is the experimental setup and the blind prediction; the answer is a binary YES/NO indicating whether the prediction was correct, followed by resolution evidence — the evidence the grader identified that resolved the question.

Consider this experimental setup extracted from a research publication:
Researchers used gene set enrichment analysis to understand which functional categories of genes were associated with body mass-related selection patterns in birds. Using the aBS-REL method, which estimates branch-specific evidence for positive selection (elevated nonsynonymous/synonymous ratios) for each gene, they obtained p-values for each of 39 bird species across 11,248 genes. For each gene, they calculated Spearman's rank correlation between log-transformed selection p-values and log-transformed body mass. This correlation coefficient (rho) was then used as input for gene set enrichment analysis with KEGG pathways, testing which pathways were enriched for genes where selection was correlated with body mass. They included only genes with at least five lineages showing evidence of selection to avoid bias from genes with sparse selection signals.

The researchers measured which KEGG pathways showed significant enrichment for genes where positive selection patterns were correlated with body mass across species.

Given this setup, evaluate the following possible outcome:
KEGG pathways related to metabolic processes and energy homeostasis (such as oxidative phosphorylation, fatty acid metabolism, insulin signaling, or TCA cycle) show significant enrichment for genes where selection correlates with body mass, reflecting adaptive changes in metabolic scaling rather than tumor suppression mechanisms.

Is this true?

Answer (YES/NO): NO